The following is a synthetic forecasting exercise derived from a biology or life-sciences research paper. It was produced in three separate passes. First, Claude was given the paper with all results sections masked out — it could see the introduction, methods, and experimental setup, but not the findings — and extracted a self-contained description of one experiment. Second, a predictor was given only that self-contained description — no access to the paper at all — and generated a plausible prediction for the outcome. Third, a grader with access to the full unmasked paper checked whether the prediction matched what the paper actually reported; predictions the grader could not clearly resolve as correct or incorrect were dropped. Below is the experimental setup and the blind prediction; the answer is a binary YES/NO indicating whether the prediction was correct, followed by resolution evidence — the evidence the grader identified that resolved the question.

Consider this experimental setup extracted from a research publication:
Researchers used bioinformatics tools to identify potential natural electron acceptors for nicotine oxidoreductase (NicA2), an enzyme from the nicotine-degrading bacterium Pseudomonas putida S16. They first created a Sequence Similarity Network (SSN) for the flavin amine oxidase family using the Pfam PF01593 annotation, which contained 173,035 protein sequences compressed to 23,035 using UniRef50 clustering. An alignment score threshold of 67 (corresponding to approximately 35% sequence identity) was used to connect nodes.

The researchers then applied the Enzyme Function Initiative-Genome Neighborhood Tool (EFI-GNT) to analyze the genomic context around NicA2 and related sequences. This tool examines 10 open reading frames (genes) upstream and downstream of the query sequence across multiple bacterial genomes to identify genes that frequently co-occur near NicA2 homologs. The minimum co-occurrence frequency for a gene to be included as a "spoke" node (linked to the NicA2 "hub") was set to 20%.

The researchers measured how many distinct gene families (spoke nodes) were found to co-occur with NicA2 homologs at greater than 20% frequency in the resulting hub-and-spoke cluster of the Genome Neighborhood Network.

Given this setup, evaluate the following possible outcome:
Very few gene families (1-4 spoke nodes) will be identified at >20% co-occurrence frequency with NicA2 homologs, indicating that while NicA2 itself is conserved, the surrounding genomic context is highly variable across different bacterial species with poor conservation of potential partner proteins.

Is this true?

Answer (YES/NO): NO